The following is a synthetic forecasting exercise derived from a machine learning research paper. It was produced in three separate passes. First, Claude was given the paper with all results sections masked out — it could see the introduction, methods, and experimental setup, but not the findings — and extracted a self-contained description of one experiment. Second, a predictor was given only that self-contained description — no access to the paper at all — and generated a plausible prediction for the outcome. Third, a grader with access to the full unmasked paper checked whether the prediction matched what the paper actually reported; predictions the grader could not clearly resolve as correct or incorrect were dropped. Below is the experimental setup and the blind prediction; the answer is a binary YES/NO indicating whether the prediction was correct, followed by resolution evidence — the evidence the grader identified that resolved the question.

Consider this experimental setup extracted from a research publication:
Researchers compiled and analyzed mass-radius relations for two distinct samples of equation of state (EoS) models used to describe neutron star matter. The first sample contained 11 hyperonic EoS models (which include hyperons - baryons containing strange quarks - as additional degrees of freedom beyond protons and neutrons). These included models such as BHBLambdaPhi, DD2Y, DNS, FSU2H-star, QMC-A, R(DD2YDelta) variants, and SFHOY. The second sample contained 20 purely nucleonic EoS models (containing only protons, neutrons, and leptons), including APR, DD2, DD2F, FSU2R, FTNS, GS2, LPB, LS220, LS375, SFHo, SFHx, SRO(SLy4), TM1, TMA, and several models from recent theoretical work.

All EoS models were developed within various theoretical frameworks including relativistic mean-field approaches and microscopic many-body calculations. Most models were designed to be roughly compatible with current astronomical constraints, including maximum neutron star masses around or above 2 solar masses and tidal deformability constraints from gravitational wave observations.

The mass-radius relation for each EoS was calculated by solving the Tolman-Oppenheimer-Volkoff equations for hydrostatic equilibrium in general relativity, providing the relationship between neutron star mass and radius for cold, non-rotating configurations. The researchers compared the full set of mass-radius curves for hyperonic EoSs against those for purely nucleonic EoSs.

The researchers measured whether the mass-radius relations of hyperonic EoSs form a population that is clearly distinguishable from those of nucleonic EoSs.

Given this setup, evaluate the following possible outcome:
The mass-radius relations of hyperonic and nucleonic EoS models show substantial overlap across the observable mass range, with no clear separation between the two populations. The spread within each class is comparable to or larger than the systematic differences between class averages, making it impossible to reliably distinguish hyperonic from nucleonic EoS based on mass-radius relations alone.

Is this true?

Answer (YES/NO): YES